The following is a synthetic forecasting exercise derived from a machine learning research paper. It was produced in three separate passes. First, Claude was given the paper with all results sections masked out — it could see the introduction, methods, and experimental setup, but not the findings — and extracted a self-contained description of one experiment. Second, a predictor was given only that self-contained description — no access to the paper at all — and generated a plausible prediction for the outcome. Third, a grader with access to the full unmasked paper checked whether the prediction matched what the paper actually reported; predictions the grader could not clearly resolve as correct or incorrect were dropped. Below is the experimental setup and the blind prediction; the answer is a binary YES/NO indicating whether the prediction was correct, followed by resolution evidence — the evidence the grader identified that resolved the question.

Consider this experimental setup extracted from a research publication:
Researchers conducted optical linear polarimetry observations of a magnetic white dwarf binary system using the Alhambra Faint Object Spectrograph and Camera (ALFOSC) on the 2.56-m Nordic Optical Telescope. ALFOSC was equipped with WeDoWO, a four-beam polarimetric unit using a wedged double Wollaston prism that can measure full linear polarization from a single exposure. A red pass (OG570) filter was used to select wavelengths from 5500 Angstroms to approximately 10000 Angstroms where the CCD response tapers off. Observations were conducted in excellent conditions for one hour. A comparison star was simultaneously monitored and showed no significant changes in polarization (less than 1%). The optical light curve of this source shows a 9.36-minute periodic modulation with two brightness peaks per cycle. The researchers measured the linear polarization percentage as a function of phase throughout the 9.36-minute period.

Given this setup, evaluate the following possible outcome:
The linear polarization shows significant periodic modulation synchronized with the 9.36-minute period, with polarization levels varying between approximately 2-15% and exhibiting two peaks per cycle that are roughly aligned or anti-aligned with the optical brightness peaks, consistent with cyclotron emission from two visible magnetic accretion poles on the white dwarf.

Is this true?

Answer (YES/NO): NO